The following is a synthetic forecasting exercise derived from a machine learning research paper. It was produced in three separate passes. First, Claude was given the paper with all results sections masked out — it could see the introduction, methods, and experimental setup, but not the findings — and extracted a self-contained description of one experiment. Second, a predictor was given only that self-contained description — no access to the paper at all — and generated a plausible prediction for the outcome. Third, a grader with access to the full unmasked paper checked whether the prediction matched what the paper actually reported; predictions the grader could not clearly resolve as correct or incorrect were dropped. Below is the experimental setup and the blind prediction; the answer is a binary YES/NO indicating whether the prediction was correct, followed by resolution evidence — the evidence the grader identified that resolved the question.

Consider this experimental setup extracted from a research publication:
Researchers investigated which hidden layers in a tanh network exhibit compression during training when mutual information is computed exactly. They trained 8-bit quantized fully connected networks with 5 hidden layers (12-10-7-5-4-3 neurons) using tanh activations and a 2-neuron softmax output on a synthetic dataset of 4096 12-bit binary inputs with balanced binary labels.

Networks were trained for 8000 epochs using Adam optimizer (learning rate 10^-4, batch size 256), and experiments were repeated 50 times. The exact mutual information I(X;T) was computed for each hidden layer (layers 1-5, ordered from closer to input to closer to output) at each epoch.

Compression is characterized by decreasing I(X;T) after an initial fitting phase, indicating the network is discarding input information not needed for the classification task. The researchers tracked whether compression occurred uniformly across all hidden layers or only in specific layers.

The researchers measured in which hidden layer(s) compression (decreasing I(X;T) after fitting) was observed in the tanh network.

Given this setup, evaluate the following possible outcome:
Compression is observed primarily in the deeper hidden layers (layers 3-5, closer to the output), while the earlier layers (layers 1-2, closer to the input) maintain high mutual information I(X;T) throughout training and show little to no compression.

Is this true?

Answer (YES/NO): NO